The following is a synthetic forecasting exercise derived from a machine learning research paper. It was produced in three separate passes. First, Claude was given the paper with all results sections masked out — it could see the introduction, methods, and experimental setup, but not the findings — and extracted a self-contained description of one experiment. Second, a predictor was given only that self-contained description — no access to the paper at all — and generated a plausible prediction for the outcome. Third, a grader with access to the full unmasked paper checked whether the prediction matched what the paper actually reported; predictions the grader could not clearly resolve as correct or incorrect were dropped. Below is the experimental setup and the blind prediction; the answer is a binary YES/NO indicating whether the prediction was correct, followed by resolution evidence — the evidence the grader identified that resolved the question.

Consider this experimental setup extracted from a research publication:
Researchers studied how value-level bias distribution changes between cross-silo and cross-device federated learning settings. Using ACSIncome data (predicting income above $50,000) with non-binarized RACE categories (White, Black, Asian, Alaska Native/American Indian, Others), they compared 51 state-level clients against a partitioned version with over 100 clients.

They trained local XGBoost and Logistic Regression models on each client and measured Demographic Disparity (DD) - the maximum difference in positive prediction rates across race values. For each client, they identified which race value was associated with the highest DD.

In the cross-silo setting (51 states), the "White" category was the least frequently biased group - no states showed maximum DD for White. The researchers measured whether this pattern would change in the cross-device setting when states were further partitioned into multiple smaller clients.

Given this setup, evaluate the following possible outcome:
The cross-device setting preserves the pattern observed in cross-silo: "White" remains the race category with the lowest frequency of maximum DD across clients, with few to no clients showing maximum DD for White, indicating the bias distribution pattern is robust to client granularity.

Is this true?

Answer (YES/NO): YES